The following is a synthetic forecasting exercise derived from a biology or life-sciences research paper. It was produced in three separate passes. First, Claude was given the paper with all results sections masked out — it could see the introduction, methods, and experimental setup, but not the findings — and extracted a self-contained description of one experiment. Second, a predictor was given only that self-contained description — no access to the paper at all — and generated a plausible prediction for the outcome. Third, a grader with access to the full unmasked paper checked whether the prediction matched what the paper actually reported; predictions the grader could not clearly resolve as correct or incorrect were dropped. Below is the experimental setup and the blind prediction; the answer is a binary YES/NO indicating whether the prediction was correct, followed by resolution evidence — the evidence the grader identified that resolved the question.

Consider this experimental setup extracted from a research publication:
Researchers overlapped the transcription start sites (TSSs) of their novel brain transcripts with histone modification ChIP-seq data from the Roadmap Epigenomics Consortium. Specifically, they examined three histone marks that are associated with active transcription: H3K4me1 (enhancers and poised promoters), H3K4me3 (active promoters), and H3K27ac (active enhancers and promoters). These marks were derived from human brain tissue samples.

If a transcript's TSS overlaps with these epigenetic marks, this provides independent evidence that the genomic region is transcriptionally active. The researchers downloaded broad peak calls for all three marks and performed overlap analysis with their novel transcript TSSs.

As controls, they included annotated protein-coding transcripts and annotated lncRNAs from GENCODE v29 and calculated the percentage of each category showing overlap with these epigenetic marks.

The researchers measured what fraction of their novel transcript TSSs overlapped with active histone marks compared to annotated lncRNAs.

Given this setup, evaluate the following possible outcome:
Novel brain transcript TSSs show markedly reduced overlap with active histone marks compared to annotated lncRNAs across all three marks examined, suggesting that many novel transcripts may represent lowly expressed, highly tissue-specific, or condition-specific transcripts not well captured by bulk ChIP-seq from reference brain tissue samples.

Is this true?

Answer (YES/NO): NO